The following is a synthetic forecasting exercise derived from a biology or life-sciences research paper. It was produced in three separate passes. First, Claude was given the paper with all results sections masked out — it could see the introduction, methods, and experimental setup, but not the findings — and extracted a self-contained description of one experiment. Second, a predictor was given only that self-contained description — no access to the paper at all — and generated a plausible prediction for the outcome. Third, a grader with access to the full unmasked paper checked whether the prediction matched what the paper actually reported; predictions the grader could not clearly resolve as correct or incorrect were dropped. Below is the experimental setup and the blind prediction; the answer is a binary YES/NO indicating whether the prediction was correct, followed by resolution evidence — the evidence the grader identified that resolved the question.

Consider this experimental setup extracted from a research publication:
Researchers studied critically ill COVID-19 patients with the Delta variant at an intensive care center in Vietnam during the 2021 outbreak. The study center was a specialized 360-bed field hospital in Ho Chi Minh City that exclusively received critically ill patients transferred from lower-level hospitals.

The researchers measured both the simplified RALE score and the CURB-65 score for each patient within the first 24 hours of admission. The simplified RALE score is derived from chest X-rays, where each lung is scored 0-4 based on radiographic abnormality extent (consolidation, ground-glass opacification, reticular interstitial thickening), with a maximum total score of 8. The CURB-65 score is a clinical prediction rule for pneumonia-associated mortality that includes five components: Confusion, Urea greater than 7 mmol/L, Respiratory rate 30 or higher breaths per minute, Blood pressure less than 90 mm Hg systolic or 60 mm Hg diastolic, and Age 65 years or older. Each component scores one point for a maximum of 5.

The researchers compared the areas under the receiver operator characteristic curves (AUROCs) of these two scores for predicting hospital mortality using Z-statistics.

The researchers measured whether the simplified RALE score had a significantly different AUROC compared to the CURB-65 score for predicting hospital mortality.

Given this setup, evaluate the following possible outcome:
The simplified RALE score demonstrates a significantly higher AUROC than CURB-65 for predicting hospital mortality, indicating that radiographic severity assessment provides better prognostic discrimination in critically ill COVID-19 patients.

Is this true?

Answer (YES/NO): NO